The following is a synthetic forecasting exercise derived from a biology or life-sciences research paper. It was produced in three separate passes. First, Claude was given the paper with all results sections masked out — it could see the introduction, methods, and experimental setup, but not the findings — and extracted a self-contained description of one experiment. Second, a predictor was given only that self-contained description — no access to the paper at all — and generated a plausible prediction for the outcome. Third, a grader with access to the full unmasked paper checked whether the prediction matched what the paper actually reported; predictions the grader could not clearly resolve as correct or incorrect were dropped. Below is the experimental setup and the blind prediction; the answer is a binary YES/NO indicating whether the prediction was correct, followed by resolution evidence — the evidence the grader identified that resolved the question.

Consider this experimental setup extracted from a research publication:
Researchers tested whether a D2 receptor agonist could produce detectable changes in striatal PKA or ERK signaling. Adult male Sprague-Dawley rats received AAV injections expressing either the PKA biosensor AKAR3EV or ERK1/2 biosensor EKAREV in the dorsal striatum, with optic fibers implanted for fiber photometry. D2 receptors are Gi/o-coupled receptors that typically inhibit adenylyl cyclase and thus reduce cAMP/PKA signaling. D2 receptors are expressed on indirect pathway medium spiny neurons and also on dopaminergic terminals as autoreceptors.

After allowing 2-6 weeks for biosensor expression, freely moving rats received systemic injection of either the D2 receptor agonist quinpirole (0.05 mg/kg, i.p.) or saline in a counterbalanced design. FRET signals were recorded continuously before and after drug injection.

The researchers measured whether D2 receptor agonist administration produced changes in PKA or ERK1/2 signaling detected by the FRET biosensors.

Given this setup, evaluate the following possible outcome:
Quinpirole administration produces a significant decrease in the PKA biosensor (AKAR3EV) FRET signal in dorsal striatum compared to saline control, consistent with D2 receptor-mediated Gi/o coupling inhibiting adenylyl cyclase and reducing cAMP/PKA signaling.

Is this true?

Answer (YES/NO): NO